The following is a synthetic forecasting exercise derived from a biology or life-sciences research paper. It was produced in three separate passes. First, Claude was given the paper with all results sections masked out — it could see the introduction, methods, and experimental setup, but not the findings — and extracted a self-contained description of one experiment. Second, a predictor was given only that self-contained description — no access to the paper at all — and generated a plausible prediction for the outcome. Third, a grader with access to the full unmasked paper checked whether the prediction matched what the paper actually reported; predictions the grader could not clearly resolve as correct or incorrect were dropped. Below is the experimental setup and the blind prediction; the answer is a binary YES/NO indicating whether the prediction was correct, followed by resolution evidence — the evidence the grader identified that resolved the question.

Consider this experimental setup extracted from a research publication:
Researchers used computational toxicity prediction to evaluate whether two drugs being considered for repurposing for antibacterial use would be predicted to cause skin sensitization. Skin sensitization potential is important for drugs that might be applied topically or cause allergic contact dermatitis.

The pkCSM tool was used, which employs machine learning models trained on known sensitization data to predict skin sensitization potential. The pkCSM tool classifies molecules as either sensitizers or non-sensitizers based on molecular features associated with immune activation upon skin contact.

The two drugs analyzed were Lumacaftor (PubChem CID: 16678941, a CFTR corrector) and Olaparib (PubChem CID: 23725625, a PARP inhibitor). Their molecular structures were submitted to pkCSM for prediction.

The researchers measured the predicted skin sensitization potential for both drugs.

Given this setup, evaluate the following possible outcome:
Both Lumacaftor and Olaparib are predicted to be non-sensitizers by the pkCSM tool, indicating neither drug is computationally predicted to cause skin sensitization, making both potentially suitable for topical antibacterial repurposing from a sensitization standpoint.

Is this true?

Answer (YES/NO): YES